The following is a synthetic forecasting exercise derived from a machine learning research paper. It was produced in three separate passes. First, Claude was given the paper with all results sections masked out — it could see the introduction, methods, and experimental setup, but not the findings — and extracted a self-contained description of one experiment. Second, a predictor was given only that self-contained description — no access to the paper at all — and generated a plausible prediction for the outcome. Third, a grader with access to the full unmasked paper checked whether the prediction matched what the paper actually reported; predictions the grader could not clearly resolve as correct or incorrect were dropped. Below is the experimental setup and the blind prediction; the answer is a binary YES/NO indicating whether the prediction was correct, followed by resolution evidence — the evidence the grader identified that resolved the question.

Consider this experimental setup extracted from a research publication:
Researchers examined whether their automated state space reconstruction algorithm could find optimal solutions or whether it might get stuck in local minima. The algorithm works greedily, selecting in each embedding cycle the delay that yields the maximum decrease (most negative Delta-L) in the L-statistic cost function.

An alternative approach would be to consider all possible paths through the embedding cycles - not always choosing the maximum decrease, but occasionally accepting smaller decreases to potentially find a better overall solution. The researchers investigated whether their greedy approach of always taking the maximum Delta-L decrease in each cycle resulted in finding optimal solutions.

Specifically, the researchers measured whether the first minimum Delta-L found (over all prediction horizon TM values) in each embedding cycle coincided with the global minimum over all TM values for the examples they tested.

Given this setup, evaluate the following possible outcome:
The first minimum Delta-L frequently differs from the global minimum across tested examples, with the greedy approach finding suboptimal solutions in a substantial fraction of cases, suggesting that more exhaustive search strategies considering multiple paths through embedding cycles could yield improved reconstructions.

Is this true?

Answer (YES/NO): NO